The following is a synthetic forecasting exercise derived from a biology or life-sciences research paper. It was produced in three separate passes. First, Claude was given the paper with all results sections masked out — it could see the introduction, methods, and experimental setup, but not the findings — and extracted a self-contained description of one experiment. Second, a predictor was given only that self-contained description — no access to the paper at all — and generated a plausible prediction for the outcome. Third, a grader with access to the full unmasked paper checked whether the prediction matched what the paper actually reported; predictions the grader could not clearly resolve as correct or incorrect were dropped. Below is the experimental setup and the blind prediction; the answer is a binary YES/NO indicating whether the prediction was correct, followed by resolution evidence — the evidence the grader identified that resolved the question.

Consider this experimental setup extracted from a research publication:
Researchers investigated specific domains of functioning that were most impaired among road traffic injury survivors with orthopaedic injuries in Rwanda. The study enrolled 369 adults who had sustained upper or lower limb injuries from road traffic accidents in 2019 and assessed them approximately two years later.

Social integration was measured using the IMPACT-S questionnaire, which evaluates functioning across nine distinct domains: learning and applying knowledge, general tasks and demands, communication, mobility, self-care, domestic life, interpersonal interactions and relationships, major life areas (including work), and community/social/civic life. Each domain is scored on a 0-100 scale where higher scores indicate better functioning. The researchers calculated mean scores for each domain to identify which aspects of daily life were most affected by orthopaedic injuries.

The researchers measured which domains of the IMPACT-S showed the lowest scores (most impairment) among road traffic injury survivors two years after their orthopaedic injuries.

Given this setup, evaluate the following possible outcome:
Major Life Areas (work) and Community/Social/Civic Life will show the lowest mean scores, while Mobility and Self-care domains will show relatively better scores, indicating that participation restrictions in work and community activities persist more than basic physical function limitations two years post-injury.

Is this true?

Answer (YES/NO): NO